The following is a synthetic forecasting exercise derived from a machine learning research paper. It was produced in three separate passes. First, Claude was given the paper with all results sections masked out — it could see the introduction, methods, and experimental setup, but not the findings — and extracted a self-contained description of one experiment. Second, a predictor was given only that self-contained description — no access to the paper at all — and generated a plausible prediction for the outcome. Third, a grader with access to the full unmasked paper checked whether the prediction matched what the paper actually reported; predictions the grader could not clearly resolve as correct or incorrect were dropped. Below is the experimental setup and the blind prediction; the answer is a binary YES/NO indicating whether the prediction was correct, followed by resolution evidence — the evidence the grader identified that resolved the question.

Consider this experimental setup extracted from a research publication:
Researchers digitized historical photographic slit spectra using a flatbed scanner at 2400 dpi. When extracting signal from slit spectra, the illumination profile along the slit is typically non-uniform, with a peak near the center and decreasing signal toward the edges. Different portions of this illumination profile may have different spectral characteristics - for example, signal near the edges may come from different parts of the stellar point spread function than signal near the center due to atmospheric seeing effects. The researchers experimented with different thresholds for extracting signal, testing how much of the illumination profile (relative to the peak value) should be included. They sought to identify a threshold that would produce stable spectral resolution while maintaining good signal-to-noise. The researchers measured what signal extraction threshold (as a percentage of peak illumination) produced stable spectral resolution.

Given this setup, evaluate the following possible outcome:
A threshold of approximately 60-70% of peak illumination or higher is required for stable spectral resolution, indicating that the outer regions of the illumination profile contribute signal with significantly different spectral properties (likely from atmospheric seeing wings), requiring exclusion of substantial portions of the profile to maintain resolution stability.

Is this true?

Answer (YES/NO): NO